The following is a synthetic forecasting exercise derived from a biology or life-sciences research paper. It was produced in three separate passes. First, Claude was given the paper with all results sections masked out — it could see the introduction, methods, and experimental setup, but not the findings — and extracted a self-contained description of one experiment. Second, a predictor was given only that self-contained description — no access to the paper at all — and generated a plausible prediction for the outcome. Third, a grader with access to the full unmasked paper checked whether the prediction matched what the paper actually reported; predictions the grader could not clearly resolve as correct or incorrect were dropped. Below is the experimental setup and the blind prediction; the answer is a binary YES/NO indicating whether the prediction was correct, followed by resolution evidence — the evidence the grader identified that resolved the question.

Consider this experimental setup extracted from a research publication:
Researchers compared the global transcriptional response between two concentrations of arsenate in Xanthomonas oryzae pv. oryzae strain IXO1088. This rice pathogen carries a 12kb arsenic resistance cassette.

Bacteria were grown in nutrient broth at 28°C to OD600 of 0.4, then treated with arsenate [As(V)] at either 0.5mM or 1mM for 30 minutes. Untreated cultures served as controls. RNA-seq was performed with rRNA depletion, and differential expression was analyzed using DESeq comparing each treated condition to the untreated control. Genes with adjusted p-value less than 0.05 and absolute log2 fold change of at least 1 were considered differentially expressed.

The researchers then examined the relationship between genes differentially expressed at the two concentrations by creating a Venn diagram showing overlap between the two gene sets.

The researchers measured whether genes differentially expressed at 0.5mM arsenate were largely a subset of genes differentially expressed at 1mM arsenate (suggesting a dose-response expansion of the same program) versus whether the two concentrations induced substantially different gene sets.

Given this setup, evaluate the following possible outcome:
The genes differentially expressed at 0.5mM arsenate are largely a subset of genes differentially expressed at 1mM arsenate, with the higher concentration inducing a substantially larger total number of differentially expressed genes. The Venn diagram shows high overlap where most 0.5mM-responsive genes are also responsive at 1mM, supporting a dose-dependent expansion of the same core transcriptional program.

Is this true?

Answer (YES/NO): NO